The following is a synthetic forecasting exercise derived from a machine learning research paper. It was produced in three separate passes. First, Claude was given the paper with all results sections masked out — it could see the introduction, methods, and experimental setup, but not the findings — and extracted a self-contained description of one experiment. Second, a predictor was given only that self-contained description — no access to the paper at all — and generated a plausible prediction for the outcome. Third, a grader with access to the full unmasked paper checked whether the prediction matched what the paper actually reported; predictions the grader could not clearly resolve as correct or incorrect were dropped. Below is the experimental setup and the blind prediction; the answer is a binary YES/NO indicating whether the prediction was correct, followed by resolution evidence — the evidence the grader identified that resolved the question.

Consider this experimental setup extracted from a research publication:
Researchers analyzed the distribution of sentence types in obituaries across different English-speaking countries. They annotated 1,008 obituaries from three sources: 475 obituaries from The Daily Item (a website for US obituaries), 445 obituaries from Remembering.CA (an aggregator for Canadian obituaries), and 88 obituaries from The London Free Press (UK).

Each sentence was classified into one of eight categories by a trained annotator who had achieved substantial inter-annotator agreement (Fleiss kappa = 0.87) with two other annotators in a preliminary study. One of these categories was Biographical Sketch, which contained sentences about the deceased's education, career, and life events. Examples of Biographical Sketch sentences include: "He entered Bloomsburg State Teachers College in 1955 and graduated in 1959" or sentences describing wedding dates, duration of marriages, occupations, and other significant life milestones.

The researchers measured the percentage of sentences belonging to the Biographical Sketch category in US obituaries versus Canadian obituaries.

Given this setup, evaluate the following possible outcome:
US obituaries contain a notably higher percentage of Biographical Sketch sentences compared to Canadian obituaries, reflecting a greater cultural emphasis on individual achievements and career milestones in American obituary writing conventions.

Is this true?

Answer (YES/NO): YES